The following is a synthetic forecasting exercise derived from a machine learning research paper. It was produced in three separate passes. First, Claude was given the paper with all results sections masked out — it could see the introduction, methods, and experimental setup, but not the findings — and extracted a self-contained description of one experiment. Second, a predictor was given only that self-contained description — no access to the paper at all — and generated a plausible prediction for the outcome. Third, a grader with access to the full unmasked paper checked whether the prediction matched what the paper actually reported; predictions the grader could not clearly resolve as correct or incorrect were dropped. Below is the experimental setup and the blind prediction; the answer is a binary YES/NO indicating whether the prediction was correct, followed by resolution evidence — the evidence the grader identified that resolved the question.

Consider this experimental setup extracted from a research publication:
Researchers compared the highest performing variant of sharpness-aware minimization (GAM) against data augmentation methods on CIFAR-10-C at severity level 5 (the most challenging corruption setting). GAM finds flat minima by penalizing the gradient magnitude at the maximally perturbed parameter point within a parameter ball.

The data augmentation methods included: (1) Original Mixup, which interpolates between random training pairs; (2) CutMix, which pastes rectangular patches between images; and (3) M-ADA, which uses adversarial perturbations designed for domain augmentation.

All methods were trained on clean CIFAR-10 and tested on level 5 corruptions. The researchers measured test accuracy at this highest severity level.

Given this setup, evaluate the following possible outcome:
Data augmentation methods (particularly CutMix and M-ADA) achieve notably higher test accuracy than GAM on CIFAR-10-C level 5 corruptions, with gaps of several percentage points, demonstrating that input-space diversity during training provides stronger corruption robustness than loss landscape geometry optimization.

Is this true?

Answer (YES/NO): NO